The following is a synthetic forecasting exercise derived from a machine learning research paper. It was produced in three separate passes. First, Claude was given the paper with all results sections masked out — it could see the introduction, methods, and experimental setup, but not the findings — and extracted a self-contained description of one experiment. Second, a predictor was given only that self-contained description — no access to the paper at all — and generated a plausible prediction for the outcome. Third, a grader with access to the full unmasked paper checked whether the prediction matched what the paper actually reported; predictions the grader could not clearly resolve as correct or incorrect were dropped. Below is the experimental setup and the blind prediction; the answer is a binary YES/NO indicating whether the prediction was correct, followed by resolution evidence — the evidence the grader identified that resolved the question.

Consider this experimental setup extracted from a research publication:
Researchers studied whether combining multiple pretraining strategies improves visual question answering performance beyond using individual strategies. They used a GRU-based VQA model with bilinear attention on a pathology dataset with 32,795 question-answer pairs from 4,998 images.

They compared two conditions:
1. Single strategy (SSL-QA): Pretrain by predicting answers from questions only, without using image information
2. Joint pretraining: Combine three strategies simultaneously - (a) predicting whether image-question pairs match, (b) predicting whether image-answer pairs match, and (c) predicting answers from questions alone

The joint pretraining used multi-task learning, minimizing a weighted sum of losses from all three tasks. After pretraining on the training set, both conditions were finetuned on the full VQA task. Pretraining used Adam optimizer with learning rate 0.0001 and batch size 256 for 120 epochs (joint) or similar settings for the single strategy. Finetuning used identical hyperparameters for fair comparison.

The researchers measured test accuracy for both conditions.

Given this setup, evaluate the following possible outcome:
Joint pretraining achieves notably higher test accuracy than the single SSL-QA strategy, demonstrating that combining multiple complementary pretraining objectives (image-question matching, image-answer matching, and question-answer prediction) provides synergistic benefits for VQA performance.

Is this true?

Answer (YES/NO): NO